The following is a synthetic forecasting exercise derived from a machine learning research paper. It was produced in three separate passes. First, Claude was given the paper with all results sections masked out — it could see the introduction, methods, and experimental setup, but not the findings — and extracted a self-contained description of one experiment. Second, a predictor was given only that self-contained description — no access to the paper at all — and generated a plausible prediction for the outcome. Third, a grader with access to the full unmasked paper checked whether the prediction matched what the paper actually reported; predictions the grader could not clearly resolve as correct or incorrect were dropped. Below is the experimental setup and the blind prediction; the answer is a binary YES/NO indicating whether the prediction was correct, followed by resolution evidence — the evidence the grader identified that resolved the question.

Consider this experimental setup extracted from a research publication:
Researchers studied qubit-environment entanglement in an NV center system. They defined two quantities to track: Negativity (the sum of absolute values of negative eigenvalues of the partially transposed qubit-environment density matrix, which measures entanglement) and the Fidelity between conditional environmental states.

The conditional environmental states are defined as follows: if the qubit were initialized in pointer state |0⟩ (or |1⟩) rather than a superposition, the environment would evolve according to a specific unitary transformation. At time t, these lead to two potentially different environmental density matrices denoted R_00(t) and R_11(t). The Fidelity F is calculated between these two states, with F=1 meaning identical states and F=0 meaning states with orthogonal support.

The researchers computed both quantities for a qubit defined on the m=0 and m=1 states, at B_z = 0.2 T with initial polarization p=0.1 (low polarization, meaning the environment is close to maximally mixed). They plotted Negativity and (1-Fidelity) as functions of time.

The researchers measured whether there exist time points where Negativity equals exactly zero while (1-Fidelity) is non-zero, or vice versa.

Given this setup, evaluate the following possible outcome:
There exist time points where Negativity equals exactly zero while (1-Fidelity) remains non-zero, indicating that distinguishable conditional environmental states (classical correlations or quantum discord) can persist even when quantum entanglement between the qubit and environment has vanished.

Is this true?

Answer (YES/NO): NO